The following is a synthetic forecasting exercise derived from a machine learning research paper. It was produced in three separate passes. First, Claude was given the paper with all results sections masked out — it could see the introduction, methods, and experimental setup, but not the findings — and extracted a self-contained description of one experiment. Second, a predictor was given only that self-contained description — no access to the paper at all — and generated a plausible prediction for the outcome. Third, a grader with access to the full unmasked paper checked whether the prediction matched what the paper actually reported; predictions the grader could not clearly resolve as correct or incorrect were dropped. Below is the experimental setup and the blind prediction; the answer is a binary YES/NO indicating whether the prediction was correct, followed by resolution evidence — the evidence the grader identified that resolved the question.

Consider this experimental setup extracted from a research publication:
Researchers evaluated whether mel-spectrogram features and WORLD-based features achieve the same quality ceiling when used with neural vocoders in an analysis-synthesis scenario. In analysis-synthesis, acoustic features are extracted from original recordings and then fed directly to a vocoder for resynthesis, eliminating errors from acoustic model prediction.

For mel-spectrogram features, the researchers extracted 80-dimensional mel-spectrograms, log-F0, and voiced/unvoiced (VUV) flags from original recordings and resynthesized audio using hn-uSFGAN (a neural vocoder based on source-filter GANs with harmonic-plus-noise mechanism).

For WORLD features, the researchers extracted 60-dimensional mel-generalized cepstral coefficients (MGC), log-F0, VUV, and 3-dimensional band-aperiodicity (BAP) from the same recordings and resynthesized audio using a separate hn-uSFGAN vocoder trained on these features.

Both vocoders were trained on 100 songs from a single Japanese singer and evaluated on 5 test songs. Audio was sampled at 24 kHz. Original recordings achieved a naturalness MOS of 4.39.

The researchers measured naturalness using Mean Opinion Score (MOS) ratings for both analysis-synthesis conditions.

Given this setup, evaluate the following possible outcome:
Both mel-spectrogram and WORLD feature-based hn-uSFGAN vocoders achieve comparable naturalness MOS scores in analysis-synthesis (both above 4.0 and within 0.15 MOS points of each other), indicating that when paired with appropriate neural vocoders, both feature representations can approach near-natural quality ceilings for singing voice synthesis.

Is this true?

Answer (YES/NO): YES